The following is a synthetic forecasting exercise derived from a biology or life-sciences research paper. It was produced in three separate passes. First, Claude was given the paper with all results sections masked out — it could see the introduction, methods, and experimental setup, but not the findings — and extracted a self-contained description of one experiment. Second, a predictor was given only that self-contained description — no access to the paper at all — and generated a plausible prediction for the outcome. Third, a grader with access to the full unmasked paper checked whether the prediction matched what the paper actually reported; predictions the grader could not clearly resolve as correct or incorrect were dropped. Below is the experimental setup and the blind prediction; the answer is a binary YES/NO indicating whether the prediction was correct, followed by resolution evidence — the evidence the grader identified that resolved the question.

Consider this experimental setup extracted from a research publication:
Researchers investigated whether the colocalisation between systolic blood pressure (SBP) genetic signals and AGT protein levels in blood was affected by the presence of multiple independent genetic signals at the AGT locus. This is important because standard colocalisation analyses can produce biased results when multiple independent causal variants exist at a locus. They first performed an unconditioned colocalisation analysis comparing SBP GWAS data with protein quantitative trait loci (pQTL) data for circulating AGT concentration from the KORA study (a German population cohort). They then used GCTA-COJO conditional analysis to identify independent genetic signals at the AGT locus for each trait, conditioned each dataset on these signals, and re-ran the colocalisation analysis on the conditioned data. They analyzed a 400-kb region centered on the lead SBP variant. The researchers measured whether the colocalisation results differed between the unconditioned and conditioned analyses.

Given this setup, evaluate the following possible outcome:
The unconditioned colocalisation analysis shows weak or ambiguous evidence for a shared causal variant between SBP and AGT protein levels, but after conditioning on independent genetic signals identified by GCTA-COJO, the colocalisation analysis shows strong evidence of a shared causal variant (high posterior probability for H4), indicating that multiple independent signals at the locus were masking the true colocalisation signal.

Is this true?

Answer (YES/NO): YES